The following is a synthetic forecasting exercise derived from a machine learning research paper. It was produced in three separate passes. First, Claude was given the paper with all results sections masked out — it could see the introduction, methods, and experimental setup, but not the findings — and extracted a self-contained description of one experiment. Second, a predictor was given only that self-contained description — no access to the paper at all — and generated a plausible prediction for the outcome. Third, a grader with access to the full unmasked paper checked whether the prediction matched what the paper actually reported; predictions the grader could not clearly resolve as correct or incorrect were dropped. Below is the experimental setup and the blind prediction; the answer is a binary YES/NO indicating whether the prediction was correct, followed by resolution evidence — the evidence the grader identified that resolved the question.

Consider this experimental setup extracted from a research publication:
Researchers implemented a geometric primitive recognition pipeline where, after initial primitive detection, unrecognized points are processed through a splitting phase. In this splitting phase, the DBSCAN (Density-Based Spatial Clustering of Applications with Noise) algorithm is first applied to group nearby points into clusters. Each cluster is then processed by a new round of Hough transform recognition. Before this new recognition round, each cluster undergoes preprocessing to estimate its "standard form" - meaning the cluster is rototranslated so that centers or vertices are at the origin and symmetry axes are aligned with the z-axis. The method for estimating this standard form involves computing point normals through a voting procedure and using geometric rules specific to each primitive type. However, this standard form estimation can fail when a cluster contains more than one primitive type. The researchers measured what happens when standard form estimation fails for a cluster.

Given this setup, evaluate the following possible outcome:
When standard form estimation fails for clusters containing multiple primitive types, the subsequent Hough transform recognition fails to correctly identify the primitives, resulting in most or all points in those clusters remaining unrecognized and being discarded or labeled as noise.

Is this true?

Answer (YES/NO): NO